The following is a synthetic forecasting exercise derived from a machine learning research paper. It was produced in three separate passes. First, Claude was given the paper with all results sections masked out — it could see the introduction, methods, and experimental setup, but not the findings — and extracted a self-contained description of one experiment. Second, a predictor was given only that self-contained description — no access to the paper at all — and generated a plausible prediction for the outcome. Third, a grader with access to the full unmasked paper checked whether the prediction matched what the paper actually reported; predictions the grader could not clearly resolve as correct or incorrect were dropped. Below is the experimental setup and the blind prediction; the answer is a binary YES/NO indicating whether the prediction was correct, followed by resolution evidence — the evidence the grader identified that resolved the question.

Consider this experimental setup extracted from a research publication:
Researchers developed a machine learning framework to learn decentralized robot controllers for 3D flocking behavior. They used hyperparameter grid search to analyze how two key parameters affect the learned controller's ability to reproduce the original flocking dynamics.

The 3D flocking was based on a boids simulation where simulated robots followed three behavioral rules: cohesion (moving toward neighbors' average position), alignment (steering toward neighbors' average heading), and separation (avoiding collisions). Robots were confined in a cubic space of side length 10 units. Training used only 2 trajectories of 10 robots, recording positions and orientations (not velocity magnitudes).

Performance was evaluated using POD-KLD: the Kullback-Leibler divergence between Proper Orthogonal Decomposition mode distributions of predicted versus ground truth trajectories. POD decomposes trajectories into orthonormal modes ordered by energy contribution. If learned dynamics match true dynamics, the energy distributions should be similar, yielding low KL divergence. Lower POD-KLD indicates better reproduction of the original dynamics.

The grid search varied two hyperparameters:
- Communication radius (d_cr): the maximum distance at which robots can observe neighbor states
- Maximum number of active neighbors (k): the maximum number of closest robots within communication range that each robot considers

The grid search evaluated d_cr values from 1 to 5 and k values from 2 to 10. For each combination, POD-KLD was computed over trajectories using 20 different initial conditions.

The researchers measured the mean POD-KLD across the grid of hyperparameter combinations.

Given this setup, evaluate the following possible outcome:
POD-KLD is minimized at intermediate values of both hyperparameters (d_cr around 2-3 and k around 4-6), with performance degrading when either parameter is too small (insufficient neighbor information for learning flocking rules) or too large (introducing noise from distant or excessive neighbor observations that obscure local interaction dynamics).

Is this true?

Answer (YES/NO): NO